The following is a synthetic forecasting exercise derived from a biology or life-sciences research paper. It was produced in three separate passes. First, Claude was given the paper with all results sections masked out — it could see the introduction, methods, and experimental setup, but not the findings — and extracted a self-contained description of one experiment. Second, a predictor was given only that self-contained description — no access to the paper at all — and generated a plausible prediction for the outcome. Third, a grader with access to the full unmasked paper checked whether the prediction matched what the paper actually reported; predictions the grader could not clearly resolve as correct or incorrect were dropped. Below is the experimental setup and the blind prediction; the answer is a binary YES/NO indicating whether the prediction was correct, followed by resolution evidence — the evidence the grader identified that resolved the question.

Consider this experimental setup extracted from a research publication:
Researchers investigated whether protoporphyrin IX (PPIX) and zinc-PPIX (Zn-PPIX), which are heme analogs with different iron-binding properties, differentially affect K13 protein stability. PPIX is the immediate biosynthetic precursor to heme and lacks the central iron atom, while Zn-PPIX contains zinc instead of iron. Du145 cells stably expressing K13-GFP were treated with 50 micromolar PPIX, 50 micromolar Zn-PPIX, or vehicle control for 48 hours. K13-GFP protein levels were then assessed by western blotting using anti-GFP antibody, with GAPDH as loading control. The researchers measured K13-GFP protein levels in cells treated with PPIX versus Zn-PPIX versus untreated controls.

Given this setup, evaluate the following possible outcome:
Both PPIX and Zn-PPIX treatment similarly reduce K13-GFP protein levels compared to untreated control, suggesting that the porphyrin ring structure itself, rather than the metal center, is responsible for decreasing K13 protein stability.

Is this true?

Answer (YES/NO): NO